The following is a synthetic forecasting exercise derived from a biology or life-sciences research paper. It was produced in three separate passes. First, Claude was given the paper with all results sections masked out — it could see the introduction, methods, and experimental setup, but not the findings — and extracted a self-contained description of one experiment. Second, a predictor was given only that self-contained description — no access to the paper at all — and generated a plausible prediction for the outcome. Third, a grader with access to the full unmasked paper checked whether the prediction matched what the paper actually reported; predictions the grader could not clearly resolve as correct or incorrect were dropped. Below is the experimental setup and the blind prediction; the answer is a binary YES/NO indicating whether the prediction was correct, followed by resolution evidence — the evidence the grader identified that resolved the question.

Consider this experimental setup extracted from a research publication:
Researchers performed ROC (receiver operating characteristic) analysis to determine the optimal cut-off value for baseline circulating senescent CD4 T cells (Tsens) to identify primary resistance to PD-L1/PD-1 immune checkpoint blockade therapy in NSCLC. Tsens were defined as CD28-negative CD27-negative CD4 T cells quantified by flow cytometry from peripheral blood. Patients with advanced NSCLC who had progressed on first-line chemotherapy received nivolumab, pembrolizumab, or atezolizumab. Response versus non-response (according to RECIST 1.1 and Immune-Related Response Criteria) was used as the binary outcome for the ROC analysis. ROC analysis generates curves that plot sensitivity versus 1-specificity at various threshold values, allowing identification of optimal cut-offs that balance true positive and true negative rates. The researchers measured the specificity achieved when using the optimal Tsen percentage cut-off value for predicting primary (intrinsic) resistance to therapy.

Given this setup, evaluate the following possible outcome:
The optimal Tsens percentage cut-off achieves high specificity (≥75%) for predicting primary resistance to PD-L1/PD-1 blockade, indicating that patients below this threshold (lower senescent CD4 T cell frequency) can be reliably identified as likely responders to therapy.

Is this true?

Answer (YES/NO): NO